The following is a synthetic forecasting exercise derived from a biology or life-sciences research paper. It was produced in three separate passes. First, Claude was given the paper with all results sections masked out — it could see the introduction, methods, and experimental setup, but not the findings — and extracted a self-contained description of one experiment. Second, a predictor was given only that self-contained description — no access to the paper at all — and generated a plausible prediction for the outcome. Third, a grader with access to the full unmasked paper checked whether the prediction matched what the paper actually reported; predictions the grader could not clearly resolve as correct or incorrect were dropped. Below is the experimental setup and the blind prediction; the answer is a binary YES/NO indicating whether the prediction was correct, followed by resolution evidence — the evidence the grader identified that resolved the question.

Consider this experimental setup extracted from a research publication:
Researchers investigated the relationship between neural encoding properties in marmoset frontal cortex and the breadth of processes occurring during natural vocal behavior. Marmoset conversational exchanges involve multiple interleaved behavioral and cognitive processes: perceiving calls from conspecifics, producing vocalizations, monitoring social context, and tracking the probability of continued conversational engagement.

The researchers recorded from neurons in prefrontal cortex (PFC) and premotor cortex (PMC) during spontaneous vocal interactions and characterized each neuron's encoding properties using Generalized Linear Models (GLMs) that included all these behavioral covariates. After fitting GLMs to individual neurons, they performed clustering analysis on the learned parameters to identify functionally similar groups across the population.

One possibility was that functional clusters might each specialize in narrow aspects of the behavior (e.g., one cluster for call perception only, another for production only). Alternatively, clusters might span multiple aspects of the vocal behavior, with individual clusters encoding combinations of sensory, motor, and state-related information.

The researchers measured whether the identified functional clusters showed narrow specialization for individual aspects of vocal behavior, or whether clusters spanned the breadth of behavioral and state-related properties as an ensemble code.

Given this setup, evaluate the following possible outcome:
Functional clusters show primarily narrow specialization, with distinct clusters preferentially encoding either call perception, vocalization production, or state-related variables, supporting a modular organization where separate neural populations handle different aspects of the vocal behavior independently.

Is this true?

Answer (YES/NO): YES